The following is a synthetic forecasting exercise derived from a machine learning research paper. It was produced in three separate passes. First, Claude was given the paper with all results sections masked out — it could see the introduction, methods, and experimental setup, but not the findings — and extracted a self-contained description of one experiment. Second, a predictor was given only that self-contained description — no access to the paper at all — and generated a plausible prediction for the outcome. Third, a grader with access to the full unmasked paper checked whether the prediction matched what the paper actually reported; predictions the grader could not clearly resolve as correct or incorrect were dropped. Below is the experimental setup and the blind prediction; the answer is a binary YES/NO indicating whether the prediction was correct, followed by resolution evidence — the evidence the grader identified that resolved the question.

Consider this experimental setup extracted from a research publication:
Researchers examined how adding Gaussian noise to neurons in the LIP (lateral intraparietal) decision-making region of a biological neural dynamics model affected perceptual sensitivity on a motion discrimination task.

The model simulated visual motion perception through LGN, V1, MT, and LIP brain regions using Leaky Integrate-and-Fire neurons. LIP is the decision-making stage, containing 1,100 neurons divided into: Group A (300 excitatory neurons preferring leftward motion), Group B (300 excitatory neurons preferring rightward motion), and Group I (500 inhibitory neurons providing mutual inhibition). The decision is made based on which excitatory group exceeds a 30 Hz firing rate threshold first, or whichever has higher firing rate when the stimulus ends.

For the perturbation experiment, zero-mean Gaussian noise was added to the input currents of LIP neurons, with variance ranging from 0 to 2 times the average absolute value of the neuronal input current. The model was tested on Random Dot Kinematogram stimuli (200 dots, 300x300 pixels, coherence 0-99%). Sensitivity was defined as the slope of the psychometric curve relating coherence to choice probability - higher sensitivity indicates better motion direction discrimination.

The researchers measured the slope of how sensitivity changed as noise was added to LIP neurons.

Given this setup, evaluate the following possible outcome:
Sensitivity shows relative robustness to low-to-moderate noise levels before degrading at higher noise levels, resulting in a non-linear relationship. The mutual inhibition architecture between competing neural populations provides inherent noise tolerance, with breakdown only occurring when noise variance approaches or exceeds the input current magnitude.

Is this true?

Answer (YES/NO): NO